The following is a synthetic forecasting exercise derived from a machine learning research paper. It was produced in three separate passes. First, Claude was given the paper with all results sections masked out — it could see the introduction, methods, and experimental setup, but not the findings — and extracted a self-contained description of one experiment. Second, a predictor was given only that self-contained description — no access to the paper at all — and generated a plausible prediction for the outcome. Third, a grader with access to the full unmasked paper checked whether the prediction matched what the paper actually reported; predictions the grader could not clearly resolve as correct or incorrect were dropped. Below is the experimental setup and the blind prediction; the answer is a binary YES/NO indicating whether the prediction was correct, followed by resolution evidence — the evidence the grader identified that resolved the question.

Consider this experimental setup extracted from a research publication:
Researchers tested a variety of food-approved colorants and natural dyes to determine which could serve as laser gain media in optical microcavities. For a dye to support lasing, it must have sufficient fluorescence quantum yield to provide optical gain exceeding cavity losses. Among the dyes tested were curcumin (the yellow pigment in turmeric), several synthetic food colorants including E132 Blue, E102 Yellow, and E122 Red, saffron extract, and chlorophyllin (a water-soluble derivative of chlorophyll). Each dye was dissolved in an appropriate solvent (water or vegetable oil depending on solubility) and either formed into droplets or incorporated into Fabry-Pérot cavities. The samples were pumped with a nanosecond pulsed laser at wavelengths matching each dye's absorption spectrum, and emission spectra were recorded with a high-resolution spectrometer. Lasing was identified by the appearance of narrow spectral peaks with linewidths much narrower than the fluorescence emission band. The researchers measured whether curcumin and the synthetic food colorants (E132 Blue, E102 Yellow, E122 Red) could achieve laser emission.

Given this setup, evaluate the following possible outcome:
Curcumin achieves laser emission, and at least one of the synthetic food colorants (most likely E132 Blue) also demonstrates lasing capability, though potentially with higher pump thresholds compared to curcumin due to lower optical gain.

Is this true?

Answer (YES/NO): NO